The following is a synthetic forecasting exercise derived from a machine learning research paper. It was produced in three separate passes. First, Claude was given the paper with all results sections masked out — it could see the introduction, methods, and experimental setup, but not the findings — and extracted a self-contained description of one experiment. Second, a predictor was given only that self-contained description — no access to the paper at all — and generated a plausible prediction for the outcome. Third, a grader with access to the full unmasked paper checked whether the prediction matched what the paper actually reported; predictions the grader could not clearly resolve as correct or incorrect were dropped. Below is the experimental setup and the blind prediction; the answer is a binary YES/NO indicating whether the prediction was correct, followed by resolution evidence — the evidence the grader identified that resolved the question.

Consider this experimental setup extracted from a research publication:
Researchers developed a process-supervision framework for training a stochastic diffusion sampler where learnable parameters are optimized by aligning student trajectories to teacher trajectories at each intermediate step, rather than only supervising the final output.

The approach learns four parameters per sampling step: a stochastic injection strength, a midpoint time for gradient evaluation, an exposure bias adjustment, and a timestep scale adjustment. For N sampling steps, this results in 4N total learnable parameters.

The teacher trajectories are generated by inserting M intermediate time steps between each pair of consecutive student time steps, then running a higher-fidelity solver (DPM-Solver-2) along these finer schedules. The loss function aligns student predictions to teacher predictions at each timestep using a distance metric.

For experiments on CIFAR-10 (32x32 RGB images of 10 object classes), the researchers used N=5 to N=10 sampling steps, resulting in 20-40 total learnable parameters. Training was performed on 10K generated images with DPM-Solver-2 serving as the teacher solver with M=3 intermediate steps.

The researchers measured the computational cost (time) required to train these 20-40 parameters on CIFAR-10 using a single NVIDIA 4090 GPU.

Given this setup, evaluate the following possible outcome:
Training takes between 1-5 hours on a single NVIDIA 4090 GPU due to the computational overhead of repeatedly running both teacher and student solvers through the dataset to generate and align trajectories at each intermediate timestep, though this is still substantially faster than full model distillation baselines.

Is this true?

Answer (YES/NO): NO